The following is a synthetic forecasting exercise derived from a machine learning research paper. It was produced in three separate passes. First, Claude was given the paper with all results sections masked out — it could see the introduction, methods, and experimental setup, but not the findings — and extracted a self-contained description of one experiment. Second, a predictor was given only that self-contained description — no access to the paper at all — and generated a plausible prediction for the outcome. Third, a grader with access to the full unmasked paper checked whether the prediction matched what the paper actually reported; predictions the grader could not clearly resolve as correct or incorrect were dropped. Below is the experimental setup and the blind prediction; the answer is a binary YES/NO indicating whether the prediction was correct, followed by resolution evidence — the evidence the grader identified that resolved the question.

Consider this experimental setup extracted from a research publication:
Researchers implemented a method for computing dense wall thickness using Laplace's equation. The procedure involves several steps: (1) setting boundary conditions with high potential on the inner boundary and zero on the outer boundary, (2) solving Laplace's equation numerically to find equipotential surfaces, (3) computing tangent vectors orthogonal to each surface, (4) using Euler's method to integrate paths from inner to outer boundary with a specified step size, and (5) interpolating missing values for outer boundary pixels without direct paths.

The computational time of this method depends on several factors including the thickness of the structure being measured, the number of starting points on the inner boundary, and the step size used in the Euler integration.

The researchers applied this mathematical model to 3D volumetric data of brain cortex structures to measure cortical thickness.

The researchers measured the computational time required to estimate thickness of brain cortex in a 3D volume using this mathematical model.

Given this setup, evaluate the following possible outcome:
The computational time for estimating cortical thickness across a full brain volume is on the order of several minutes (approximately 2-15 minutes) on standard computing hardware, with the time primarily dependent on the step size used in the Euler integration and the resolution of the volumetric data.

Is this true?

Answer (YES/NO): NO